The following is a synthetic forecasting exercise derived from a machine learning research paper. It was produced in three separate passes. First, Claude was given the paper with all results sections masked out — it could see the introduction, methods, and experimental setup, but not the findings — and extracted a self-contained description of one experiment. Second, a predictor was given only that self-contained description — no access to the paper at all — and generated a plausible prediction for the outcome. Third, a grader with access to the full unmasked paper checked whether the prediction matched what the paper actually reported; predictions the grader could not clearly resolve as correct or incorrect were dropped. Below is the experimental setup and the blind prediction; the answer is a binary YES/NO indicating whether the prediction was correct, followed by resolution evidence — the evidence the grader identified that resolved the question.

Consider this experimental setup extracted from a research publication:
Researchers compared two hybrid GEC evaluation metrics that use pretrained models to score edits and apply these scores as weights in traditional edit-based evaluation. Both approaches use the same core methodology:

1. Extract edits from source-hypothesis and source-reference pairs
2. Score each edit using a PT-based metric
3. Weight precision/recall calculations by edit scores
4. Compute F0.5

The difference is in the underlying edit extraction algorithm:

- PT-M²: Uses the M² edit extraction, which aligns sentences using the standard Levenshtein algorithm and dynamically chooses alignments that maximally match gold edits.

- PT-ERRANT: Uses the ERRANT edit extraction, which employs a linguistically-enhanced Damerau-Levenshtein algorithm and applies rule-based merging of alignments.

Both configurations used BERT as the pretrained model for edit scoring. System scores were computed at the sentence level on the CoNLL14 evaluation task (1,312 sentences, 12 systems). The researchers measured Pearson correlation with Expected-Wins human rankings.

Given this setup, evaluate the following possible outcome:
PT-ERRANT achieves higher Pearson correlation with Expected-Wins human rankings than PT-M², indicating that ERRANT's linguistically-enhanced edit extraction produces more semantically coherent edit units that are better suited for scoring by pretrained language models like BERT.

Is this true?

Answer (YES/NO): NO